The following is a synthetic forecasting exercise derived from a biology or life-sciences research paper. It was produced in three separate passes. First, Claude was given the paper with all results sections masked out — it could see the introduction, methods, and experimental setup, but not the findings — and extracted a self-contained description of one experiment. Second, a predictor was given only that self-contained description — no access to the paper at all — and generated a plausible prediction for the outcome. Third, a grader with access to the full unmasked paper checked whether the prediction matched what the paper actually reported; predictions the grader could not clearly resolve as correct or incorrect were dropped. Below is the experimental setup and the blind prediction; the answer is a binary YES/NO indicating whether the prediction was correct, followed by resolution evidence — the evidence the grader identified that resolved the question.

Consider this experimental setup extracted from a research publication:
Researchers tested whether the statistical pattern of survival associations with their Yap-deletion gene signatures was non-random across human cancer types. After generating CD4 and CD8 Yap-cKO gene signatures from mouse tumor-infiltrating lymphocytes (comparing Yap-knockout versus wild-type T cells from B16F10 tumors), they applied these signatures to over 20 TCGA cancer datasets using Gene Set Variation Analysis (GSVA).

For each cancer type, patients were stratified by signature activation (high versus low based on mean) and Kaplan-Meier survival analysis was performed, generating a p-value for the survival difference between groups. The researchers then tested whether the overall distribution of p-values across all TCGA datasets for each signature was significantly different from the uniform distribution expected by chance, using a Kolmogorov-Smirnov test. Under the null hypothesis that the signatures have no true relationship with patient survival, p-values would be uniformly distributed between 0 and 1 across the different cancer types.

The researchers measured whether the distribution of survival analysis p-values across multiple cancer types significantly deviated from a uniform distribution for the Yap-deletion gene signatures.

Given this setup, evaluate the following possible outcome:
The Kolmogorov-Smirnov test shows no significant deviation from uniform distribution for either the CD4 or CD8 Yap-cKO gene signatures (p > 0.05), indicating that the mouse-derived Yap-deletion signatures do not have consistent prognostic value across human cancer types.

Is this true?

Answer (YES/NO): NO